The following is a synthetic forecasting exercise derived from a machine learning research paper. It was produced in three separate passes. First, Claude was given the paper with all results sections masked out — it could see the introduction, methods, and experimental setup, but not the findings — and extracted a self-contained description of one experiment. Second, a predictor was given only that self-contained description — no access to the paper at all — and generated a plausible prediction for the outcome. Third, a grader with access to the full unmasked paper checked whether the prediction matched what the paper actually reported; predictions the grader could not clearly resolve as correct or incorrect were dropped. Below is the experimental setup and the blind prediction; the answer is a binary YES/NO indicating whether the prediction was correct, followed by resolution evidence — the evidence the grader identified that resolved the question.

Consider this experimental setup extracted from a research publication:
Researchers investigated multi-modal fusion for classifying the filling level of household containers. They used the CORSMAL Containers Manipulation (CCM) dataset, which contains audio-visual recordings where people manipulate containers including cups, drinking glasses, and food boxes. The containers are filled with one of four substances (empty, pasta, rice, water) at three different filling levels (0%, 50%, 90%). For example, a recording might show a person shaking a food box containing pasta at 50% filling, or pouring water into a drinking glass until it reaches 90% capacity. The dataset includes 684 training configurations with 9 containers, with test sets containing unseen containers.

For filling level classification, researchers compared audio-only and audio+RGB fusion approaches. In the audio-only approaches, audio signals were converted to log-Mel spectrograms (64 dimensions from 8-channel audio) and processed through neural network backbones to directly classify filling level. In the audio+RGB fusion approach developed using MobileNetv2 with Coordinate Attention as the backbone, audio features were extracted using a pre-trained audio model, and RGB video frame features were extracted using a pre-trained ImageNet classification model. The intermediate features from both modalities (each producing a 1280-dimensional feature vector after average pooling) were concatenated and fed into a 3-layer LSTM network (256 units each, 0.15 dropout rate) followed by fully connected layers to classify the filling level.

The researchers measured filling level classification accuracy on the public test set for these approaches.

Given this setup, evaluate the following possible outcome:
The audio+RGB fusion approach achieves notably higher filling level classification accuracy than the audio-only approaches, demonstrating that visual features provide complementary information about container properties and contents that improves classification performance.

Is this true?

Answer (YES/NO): NO